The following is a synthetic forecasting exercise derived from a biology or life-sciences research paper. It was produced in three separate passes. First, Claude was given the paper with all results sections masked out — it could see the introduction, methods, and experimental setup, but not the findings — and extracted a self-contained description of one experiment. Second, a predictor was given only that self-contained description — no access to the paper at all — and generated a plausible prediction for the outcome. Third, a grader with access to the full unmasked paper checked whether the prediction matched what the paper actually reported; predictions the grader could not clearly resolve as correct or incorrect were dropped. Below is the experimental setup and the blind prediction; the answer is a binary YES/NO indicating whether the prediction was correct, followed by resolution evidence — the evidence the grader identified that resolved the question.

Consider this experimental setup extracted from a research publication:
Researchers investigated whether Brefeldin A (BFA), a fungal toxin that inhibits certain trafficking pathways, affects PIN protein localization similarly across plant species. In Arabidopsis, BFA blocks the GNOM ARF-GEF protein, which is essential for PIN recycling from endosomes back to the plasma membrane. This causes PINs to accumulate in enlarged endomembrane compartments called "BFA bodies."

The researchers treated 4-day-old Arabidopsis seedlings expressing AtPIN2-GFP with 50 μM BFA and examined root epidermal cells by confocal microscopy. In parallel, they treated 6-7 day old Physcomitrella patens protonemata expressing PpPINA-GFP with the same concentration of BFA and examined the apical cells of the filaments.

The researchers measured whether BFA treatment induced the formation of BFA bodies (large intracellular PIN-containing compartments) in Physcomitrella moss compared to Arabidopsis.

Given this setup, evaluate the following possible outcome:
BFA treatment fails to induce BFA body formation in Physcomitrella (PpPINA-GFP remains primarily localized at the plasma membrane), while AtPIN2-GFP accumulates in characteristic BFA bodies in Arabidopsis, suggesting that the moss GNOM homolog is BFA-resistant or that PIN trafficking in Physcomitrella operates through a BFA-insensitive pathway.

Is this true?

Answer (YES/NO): YES